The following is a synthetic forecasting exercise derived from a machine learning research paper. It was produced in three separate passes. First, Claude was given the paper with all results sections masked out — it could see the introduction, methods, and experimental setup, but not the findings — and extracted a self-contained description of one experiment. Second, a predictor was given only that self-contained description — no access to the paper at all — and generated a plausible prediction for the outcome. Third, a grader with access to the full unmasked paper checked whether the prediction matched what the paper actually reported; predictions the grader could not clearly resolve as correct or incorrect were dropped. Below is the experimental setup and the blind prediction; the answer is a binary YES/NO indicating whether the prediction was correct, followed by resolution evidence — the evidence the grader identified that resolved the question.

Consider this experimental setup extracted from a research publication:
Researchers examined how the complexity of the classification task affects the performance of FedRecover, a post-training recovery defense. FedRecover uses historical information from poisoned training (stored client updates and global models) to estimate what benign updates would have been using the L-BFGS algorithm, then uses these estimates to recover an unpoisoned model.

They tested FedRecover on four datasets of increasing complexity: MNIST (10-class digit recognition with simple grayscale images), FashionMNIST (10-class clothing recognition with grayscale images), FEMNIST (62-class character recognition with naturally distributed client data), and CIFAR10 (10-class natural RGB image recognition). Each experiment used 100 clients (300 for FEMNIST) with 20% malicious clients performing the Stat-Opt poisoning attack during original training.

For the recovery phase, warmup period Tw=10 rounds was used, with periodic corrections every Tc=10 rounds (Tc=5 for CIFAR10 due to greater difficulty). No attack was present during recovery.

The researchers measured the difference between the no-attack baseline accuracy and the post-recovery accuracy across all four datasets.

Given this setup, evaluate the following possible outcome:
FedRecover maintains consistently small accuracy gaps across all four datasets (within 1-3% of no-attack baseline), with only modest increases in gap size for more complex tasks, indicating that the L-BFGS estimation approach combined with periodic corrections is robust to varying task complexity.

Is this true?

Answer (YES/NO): NO